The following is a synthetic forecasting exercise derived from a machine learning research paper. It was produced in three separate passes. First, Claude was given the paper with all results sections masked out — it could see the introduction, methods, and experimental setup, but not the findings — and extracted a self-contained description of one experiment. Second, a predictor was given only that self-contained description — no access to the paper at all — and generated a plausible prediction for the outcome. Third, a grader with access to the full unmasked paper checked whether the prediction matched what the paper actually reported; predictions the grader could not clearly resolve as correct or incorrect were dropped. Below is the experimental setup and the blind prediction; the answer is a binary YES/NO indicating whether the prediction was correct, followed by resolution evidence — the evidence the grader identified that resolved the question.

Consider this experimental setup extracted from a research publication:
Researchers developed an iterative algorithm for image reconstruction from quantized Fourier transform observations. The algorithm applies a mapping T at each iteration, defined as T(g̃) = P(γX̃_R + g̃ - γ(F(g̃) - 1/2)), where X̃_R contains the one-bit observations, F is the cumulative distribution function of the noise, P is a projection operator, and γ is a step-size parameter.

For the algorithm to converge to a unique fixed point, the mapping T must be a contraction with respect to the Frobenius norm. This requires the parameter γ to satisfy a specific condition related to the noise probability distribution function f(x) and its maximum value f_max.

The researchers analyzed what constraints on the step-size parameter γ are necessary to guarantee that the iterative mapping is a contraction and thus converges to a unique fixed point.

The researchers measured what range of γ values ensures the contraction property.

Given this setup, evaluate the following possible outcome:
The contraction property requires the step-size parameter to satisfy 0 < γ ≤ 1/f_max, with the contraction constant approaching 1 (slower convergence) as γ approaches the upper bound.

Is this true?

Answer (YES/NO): NO